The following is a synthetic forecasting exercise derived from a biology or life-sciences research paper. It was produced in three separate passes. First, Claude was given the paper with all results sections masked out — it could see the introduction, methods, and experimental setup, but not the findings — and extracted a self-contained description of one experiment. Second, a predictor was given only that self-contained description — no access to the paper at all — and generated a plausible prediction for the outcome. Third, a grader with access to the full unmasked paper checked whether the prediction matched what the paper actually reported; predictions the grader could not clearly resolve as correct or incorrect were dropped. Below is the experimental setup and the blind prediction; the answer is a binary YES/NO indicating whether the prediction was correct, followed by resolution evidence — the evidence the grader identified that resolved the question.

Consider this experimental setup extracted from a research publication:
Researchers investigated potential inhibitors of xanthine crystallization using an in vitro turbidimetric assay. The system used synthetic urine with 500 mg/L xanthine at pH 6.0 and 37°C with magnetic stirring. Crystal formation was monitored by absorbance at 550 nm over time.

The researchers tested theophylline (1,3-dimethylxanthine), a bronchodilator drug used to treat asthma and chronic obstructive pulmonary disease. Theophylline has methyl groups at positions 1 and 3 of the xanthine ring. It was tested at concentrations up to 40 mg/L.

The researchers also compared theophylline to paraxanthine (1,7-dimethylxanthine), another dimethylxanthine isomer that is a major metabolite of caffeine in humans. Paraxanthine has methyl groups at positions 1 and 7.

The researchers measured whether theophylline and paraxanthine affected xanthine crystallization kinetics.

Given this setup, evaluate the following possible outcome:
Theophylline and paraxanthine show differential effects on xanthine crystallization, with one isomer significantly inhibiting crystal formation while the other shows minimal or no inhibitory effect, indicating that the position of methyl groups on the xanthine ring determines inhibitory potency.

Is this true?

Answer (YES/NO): NO